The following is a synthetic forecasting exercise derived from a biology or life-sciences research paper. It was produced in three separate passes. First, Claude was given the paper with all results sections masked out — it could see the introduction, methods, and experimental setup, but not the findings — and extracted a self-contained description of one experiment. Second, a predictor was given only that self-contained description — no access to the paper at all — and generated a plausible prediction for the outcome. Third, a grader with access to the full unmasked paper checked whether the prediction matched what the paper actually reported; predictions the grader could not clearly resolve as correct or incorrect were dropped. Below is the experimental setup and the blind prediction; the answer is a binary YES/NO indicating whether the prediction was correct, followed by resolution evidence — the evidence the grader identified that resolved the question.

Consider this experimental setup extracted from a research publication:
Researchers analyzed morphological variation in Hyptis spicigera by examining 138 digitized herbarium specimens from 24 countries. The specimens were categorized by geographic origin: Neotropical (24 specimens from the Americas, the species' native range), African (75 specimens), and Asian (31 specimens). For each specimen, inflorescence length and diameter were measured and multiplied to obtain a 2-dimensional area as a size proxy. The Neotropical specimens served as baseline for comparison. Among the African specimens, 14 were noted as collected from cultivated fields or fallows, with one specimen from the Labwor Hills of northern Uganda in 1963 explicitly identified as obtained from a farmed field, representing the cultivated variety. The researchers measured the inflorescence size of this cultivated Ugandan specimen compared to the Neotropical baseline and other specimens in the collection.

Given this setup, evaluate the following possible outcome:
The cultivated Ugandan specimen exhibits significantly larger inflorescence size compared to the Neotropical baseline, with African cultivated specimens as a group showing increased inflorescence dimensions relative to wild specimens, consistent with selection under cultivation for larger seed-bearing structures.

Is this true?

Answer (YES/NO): YES